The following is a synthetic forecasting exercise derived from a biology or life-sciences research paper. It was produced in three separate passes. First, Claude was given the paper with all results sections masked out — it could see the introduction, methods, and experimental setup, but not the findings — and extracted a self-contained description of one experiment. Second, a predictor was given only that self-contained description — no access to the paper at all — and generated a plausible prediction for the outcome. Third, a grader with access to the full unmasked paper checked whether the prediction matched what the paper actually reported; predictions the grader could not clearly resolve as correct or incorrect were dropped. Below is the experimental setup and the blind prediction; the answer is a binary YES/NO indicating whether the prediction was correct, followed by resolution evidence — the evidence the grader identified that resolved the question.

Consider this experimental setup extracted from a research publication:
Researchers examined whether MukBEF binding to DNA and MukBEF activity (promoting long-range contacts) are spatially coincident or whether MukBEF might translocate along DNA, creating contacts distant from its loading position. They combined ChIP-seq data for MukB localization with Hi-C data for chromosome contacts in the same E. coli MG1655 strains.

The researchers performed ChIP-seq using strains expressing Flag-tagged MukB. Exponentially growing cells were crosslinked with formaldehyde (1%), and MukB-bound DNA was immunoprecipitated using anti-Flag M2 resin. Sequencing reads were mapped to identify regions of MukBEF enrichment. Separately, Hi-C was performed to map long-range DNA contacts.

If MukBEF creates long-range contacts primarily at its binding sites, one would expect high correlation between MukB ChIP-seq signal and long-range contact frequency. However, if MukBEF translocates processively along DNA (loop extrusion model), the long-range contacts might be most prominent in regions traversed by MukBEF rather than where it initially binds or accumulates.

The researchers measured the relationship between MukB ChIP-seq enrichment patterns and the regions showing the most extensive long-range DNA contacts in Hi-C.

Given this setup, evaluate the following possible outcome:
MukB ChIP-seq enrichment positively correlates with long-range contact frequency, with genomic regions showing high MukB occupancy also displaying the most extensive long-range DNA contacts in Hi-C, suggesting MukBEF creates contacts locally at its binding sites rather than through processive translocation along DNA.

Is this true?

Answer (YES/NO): NO